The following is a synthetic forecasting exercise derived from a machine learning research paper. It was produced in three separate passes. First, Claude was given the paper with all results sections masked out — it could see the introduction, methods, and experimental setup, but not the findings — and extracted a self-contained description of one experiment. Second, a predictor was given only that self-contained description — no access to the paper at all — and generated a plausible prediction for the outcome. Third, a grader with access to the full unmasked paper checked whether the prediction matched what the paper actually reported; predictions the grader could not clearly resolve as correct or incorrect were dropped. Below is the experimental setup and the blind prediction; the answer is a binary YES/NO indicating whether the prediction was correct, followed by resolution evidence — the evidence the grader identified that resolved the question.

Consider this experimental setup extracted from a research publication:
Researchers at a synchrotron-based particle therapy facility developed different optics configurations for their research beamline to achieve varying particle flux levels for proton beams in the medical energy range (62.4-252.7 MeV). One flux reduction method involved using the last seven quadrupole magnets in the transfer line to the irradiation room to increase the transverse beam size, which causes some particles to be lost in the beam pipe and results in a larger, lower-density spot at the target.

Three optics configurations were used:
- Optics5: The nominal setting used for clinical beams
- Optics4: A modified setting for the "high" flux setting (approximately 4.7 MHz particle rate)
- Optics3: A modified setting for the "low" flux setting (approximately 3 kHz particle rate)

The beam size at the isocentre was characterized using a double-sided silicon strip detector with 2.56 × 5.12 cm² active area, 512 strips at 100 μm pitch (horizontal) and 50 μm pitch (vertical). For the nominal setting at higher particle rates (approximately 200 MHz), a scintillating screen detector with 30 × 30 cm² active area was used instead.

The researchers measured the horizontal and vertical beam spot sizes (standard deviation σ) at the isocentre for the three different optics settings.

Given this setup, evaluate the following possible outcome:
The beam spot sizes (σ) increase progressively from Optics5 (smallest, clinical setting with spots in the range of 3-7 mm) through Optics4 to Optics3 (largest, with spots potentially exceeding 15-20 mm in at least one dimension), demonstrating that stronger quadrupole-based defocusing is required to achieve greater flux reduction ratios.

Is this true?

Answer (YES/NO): NO